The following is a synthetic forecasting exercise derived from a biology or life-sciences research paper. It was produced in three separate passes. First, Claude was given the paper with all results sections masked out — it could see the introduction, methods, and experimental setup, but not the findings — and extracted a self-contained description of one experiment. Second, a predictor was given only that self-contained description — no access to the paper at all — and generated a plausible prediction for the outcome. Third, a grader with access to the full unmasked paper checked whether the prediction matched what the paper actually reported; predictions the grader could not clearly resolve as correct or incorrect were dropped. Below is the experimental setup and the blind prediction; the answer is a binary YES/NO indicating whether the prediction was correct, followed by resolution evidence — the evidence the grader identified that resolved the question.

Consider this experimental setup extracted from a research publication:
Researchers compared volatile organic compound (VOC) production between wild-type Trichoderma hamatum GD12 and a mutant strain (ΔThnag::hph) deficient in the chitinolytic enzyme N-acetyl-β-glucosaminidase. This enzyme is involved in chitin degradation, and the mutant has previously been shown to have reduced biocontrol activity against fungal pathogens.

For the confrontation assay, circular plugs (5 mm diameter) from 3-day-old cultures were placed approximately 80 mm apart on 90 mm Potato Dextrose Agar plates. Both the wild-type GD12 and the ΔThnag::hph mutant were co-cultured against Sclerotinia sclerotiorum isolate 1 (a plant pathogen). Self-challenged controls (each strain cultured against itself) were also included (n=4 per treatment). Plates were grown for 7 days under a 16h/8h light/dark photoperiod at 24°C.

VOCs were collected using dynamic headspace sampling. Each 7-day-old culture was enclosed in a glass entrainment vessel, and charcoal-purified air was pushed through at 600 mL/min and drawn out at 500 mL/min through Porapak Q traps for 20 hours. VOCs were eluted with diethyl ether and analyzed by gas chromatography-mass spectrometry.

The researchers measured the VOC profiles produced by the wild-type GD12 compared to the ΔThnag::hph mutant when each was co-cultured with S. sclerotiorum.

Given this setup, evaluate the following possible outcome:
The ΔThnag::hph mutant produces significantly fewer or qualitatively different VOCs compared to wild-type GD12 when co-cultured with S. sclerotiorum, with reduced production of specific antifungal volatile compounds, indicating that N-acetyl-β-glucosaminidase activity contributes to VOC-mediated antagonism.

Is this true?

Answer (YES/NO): YES